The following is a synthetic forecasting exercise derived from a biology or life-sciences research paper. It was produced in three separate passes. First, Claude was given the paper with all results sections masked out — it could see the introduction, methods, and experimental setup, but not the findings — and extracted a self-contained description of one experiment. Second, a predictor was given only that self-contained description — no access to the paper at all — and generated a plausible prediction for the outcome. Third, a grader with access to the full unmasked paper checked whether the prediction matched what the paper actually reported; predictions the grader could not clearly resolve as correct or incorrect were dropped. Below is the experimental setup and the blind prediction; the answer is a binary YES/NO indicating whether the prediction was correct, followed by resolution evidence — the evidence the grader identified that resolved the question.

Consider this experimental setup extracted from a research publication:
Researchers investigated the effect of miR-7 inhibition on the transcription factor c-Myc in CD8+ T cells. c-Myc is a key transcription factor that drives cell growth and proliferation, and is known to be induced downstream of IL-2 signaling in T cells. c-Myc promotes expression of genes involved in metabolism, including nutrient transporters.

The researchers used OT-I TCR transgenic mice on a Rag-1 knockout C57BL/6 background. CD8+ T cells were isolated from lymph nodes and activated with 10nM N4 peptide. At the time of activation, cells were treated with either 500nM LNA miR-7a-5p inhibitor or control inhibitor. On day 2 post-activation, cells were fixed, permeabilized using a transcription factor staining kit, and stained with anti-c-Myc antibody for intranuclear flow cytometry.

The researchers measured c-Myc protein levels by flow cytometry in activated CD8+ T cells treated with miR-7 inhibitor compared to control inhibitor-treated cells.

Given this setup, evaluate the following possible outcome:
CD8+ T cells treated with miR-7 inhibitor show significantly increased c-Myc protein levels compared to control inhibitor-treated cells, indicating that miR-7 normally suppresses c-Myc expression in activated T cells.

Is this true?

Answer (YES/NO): YES